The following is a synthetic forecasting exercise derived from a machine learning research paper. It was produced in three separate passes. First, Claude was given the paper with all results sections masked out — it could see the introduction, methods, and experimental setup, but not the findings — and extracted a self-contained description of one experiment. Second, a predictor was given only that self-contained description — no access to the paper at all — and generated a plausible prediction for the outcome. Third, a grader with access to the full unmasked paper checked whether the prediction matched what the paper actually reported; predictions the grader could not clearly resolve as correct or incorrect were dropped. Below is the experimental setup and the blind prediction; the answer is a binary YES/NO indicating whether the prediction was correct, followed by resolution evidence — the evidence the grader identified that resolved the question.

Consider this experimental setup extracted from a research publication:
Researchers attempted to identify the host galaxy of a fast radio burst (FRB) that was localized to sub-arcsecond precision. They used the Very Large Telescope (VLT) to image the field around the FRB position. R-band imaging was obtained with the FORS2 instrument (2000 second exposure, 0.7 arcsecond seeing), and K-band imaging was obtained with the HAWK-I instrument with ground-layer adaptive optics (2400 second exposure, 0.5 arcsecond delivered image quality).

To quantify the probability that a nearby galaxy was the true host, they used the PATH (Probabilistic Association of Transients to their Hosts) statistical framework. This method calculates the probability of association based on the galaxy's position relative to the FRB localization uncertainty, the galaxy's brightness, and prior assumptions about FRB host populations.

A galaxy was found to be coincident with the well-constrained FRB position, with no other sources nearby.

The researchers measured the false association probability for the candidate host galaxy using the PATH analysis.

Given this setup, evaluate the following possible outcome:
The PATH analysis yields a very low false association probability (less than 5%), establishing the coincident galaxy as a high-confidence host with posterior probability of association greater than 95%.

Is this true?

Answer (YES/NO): YES